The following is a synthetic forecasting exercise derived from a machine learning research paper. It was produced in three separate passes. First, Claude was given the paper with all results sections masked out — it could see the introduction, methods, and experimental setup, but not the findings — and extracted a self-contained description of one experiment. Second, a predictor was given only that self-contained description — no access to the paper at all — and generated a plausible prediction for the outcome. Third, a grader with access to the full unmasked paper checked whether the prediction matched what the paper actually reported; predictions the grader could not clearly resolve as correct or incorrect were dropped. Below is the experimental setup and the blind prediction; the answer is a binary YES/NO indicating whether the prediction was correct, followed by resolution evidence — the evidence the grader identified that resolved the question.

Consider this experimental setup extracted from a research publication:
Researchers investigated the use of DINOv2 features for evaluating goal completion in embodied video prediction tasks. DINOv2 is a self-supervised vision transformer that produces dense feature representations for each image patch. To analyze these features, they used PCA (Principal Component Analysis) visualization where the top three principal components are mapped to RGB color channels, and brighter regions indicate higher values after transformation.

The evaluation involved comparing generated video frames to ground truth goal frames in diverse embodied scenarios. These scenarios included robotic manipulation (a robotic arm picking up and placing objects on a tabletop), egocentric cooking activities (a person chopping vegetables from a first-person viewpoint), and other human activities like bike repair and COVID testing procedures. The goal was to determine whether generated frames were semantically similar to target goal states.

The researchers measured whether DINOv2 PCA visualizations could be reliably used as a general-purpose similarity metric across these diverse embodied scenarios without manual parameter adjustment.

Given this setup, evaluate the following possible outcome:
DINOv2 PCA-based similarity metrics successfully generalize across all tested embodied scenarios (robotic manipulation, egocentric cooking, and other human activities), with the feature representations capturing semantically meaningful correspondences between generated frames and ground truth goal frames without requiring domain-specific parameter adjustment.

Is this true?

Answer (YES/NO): NO